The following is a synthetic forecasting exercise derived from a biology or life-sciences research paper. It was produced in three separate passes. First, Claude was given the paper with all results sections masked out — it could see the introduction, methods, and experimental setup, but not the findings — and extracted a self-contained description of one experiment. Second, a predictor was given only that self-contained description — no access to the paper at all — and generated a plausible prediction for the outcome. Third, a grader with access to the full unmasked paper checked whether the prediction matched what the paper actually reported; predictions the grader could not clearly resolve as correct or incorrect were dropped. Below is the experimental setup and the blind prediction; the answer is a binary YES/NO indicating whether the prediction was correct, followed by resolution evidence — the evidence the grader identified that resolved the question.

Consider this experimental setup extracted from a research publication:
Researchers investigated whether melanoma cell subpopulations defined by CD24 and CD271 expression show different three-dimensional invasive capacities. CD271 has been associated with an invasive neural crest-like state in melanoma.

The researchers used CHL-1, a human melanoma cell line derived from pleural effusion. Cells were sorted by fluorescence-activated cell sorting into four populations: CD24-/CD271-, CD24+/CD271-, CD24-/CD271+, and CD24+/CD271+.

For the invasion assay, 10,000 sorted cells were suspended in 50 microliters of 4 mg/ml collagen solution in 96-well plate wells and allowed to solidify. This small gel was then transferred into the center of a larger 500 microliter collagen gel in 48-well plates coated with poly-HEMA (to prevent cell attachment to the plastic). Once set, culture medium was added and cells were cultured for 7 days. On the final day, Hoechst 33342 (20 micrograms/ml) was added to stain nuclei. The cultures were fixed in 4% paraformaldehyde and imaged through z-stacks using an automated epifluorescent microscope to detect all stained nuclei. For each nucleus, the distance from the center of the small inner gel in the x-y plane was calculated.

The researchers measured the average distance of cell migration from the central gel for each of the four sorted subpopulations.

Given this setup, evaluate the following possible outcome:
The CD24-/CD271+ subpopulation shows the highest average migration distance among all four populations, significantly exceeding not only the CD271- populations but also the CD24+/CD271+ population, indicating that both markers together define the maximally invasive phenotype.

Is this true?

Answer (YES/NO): NO